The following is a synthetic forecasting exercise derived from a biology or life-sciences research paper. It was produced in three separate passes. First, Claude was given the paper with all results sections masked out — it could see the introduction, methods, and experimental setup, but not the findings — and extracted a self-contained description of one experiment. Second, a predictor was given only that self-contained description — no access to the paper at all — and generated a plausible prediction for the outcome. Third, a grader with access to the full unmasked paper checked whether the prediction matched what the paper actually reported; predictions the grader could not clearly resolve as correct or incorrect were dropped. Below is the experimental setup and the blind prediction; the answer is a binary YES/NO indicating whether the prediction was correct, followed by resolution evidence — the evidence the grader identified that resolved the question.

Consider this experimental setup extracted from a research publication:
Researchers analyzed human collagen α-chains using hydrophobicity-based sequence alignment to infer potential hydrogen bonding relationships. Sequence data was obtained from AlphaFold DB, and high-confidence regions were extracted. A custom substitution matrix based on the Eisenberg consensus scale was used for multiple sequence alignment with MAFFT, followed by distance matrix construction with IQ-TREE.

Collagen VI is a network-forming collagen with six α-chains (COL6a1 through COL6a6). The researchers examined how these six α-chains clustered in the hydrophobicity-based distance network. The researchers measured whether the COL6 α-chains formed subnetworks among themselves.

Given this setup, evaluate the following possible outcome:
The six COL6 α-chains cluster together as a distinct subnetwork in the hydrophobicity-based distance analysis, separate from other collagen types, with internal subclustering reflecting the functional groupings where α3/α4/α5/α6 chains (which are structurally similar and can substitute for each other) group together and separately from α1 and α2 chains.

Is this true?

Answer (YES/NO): NO